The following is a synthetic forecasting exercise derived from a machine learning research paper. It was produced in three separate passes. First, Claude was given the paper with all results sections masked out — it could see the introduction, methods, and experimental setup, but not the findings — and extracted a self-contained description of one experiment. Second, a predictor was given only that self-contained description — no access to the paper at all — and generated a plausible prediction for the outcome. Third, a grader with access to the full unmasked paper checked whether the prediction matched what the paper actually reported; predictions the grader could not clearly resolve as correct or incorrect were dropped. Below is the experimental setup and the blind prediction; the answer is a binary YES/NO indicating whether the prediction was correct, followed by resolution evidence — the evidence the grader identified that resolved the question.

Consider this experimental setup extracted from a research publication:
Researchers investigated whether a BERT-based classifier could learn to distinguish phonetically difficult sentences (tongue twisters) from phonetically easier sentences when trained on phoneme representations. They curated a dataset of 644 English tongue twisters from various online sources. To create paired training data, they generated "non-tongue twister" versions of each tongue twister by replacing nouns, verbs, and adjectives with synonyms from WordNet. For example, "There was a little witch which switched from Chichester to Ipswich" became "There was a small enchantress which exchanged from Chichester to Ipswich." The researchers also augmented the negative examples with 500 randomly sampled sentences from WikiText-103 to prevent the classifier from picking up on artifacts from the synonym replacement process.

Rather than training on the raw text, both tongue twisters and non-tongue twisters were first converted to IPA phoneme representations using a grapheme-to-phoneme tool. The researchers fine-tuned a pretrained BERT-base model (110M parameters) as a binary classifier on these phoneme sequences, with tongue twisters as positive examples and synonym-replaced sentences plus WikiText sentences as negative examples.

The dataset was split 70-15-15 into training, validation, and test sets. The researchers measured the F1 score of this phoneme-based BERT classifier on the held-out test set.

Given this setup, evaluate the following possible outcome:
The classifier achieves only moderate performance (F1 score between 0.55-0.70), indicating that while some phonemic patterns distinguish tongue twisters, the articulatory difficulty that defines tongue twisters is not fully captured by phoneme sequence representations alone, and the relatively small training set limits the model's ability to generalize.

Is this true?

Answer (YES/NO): NO